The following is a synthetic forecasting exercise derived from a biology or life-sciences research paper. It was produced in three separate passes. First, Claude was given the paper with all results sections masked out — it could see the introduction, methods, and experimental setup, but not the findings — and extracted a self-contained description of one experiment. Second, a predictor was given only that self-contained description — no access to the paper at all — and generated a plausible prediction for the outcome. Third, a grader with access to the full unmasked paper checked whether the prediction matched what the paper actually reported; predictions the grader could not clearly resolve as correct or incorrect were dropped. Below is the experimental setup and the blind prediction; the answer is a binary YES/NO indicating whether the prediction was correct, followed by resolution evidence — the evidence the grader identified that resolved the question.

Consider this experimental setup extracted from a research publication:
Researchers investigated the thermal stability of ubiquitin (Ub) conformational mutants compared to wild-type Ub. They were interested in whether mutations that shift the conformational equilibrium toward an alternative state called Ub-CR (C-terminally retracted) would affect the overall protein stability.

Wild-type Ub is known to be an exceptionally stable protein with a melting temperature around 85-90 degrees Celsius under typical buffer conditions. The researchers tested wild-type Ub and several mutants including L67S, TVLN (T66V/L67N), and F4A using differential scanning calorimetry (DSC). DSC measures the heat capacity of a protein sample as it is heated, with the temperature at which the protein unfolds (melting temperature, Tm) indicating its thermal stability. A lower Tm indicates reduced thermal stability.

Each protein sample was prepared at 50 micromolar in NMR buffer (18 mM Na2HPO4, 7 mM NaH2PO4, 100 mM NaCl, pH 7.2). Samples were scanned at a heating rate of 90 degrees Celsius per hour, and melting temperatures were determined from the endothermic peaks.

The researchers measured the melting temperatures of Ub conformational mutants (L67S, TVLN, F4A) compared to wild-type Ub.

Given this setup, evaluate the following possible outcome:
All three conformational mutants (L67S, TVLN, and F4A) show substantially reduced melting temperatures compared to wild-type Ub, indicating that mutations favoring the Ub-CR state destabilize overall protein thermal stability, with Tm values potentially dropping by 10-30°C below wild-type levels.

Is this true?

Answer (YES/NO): NO